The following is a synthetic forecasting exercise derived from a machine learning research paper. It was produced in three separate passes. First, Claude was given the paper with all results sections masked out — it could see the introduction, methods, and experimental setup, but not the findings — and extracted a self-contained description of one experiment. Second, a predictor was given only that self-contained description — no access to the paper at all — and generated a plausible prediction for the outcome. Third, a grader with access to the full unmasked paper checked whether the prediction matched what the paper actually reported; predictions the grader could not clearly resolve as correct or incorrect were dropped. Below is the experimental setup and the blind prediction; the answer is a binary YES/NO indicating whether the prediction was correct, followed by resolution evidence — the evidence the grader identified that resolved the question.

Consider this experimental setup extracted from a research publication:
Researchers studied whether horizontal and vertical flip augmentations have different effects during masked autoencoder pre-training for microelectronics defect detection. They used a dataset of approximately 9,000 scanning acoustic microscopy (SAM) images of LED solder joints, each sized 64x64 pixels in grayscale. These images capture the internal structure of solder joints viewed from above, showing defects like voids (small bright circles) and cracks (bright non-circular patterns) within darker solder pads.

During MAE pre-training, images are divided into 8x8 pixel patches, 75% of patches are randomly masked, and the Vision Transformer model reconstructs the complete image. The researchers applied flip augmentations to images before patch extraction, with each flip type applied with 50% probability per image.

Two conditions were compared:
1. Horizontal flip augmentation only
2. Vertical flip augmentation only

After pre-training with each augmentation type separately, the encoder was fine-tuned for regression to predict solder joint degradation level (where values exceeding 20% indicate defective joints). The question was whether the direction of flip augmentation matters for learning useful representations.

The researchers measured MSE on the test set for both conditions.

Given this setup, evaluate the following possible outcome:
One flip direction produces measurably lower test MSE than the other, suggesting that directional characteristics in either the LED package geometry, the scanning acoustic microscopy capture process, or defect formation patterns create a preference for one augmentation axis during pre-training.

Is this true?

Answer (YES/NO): NO